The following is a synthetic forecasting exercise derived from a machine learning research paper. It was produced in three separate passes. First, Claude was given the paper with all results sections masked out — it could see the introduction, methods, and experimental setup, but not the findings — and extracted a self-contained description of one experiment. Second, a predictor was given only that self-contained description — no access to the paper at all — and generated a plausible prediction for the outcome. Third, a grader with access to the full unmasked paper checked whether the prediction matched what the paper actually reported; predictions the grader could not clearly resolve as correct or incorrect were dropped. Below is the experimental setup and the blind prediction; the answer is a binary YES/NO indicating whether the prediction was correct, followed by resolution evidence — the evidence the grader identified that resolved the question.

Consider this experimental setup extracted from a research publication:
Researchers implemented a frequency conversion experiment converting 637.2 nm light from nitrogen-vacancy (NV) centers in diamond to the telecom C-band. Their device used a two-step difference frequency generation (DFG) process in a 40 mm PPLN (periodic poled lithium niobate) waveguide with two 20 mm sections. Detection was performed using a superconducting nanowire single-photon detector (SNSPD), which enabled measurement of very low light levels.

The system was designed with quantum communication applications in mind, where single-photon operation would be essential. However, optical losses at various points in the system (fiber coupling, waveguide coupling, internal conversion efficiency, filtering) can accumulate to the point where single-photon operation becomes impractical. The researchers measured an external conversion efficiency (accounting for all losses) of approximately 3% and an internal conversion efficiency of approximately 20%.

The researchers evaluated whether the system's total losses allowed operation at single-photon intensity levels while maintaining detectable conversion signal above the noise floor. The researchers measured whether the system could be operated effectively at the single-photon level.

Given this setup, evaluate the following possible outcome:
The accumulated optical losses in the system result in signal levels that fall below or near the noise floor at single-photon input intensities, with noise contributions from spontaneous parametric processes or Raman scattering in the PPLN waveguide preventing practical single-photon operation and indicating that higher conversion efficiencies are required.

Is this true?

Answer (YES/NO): NO